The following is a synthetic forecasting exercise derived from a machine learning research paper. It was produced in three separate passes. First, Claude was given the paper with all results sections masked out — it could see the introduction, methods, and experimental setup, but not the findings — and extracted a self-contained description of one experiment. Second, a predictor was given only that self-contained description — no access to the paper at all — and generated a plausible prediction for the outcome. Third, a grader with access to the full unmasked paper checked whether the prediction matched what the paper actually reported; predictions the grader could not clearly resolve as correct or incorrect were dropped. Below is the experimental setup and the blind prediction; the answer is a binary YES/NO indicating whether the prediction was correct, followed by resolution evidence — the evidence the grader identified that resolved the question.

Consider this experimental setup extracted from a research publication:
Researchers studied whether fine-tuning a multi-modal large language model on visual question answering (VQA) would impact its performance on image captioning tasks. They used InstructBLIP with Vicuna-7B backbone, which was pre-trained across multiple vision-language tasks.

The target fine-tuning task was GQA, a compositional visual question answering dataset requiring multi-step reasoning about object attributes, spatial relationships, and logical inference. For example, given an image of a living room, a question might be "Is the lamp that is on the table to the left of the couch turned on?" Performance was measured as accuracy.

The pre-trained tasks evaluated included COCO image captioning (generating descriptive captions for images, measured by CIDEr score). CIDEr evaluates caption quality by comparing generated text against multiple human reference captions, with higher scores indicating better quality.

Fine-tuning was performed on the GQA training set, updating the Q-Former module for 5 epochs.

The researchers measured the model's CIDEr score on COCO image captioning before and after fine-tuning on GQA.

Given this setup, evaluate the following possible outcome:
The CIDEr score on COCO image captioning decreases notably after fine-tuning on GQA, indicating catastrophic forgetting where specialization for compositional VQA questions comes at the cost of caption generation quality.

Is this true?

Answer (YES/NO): YES